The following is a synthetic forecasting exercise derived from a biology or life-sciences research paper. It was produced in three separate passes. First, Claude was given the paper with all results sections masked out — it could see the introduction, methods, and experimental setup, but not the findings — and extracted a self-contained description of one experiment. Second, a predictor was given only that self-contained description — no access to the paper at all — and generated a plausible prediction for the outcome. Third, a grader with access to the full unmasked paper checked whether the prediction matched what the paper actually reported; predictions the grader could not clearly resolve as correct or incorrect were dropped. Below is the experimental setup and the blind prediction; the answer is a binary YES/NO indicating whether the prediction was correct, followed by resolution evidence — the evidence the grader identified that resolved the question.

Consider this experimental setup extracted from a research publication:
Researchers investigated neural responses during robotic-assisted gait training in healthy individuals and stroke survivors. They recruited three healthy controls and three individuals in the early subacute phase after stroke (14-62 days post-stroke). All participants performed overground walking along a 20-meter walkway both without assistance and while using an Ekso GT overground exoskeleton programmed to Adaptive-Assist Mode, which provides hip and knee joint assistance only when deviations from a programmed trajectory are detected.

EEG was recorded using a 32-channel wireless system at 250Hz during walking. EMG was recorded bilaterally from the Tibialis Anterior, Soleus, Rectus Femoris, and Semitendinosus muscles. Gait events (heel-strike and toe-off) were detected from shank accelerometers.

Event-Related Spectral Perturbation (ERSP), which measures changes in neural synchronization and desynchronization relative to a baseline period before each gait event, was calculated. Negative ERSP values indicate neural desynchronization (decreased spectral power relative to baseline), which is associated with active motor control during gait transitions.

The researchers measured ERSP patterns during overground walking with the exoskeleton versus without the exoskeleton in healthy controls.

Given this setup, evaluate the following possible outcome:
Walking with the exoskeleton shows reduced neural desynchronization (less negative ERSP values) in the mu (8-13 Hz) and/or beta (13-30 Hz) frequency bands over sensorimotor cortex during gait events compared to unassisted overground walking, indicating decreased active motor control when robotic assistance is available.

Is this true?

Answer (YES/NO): NO